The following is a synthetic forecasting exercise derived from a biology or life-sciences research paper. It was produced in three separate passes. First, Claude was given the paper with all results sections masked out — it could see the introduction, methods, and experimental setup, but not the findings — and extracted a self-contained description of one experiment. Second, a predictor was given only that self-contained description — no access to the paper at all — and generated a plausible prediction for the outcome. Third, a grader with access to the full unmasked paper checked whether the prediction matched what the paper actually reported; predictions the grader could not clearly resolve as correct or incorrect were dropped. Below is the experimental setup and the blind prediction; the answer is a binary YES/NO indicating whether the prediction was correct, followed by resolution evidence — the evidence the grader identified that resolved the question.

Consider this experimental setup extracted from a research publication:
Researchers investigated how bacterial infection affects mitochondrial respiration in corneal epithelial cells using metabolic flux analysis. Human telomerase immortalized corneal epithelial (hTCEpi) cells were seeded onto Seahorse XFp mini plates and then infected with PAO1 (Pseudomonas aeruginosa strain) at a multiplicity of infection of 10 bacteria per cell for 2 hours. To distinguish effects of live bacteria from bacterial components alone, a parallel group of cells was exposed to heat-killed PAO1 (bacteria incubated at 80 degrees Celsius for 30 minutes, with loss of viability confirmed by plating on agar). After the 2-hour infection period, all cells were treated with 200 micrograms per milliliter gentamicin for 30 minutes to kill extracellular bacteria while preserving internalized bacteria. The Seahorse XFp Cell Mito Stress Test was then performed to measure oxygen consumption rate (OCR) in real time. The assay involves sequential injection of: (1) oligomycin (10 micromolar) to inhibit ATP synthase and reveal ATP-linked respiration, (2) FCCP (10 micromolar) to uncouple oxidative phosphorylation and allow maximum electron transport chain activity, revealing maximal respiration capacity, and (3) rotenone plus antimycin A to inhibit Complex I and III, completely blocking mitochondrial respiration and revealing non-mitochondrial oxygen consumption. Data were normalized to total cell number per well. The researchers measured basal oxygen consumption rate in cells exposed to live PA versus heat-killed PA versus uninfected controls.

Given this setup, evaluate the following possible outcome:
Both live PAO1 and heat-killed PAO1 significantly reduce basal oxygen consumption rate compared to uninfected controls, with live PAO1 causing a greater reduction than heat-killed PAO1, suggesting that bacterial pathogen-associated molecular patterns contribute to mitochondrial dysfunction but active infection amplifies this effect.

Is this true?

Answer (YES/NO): NO